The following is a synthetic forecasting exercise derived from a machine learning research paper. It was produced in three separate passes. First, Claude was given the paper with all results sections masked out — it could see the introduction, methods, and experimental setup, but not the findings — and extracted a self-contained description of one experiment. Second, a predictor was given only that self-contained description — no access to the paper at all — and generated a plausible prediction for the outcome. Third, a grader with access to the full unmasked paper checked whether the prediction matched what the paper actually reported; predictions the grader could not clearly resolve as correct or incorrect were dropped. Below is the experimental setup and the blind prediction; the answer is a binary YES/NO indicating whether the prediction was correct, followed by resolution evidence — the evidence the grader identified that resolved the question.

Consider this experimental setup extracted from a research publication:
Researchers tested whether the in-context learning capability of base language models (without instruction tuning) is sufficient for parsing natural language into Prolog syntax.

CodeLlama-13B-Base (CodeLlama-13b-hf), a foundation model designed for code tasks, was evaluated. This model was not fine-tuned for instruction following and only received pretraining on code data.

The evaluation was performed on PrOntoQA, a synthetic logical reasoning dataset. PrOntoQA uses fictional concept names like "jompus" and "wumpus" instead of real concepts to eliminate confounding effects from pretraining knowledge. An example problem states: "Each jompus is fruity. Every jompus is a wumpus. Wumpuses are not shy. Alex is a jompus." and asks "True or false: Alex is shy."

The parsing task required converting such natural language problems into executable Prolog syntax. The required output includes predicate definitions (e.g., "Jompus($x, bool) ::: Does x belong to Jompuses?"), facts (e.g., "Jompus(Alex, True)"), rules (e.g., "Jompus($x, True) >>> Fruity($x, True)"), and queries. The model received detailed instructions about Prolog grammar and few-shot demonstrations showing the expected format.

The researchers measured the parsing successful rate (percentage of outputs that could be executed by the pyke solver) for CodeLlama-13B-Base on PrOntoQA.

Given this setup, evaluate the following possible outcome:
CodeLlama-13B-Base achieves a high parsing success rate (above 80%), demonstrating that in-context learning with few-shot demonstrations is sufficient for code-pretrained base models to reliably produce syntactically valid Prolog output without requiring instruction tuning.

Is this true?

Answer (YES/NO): NO